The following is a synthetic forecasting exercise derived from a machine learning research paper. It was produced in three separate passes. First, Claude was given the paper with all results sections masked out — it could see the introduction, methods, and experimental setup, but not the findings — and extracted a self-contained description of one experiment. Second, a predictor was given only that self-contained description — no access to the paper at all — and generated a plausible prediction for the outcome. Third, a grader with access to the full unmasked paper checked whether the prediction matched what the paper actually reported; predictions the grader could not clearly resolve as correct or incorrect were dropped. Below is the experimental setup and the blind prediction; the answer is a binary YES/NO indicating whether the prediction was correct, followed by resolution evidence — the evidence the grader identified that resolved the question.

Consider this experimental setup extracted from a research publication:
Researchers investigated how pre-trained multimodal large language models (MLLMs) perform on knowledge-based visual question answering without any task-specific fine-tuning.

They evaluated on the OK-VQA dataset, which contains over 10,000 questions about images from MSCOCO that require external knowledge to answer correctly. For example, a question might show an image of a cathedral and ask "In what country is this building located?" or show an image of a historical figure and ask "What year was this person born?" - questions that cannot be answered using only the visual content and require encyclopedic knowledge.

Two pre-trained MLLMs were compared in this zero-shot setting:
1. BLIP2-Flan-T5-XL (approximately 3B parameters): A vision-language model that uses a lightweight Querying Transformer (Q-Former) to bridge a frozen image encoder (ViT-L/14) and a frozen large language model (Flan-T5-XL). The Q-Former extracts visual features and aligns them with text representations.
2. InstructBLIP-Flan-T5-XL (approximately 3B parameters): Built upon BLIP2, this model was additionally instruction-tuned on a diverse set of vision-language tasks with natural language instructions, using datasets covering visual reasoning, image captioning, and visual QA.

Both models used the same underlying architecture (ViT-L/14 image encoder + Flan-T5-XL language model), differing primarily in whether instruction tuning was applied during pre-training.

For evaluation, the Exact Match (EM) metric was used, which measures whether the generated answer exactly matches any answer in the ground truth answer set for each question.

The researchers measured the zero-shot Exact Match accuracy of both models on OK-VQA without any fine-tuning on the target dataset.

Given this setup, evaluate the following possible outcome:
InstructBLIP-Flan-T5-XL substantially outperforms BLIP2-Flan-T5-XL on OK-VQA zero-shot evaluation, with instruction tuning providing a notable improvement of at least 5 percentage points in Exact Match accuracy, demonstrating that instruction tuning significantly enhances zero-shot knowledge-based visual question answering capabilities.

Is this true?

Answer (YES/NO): YES